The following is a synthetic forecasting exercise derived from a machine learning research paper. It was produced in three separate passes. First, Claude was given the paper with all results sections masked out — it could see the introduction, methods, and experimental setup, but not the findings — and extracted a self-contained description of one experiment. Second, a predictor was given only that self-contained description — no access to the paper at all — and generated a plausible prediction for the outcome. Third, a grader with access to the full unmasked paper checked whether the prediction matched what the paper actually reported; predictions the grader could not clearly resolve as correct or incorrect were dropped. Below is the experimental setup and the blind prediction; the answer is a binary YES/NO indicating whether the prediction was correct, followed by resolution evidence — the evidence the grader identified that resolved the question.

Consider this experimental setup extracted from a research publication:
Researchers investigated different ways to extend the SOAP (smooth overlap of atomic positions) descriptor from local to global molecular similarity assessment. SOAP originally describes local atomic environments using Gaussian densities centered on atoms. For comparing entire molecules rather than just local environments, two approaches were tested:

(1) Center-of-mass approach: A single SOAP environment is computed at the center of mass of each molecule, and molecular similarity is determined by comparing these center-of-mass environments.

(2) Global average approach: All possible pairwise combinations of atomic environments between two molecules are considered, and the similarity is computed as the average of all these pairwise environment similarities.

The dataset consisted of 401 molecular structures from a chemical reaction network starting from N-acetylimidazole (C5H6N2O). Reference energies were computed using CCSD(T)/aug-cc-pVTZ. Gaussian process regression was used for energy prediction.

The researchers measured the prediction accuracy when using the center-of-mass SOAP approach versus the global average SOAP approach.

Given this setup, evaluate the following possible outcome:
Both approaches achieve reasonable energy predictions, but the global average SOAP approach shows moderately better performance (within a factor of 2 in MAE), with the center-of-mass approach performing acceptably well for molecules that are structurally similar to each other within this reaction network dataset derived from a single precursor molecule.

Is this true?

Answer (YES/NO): NO